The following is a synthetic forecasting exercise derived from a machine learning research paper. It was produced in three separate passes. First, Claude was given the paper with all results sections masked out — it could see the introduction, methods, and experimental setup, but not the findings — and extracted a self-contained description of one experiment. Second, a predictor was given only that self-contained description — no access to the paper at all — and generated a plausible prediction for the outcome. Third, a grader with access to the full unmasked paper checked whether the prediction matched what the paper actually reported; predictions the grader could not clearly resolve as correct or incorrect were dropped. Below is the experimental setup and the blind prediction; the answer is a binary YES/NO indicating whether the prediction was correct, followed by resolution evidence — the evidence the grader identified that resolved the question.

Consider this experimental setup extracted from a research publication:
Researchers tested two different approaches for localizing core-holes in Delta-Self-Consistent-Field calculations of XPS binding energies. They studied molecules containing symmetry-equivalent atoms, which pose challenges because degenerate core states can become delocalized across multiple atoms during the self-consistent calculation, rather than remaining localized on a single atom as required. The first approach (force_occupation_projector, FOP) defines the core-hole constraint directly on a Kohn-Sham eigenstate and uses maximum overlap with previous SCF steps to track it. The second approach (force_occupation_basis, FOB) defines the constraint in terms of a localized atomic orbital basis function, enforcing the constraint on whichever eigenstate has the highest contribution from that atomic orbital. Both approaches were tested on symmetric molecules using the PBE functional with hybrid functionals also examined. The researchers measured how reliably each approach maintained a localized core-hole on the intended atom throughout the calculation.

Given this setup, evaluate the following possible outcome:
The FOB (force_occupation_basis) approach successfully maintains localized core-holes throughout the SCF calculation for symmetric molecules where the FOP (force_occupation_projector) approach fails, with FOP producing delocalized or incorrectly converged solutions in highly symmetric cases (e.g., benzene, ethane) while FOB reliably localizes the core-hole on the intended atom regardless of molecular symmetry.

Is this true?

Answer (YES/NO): NO